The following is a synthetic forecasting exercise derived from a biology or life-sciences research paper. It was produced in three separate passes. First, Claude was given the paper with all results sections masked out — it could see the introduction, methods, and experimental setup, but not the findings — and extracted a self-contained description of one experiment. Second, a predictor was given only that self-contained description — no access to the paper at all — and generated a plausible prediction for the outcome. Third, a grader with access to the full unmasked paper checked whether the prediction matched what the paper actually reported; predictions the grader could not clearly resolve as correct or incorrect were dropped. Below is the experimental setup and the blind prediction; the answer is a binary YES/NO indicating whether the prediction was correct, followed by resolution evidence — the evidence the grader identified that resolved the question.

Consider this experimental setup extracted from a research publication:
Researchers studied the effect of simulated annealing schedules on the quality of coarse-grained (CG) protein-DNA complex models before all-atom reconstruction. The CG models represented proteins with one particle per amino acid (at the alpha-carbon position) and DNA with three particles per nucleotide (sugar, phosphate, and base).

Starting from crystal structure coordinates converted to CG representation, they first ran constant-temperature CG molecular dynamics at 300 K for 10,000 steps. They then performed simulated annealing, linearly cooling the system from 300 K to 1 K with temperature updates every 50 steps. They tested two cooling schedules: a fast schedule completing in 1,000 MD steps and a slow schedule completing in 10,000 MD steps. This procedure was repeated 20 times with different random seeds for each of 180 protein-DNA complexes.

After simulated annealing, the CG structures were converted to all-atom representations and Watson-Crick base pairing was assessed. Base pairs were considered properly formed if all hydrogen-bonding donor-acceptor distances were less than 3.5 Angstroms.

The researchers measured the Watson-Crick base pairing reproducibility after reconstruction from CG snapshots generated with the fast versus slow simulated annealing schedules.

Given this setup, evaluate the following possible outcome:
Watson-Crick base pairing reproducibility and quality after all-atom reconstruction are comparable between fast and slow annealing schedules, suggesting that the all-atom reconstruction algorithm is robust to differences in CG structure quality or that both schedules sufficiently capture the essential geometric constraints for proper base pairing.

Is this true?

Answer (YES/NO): NO